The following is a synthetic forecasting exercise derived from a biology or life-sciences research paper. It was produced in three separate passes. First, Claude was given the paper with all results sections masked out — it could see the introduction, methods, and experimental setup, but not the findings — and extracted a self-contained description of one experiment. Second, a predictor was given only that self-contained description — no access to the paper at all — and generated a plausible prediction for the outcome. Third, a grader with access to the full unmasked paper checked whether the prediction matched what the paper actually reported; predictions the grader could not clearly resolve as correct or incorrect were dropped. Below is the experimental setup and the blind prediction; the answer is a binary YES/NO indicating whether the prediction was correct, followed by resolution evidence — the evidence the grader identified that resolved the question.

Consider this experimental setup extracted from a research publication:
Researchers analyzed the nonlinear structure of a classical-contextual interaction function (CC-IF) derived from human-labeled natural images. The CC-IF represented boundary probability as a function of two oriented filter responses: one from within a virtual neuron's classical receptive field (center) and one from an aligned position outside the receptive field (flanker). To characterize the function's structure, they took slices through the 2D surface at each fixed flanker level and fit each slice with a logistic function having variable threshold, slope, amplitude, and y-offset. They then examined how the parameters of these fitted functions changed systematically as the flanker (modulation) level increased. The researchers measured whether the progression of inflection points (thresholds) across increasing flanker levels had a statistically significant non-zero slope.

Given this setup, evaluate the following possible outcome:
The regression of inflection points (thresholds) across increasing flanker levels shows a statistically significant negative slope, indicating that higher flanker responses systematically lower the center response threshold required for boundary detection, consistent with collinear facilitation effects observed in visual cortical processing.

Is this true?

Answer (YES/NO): YES